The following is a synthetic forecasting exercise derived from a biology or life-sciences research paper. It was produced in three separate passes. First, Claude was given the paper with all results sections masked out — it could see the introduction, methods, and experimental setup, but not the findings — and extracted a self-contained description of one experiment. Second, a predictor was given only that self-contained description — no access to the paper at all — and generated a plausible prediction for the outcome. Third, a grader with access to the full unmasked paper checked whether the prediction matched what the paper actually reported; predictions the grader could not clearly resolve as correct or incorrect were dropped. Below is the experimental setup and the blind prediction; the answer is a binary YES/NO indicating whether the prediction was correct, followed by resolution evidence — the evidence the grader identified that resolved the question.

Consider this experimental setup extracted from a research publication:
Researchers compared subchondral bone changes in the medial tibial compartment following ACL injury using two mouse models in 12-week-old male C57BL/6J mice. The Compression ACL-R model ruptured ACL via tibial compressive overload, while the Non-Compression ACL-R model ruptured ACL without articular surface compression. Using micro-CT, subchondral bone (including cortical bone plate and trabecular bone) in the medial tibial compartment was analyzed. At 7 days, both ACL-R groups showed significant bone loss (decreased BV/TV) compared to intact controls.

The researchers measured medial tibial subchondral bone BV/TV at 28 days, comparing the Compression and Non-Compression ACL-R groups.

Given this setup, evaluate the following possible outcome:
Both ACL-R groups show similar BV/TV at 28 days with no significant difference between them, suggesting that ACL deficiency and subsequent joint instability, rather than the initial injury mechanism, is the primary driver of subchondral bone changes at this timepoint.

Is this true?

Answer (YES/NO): NO